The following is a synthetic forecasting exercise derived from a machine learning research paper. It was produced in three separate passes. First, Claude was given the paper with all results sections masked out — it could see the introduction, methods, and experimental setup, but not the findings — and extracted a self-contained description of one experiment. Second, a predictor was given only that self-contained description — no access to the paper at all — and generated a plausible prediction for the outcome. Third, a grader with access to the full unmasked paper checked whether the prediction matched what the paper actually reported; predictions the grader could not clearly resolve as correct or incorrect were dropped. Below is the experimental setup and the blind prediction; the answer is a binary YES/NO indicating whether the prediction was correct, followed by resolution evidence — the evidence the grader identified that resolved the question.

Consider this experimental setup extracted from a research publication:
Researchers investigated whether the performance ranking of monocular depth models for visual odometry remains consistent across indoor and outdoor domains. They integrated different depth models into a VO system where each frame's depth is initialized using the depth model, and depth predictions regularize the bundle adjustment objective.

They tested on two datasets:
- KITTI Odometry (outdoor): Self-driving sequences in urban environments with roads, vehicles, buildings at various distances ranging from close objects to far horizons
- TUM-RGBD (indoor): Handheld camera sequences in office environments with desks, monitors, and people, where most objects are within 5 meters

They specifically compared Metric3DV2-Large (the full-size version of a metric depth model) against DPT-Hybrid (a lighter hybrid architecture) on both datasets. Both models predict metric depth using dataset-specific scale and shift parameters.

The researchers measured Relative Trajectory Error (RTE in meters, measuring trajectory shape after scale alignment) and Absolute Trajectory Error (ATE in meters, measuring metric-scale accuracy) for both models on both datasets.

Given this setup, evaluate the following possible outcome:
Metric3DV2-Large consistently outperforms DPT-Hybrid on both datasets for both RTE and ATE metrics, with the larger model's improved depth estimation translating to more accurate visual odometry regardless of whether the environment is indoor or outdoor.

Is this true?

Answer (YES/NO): NO